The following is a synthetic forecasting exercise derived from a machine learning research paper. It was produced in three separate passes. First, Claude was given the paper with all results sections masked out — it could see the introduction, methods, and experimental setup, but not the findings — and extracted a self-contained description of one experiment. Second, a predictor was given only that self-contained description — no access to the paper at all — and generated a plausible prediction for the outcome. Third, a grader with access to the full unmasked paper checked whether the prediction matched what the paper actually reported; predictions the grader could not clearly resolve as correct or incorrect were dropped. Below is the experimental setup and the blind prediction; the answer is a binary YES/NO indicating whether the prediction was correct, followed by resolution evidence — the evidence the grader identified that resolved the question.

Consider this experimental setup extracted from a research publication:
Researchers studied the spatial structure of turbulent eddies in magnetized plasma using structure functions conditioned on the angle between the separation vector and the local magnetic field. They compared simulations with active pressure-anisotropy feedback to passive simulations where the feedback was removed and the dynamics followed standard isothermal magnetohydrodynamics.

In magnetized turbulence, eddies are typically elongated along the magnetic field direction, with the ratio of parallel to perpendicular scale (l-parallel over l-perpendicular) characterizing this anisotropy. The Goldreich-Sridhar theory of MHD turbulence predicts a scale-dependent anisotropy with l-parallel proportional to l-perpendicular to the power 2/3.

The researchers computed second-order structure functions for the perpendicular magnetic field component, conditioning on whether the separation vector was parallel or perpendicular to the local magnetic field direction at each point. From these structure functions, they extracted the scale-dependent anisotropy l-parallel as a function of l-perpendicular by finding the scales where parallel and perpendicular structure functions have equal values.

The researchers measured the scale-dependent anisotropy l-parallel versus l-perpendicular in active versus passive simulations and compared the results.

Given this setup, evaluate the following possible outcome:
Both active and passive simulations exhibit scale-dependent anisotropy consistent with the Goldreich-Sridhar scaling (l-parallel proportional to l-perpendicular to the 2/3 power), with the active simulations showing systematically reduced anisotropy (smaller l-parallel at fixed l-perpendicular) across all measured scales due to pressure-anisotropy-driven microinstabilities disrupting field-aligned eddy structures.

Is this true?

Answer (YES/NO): NO